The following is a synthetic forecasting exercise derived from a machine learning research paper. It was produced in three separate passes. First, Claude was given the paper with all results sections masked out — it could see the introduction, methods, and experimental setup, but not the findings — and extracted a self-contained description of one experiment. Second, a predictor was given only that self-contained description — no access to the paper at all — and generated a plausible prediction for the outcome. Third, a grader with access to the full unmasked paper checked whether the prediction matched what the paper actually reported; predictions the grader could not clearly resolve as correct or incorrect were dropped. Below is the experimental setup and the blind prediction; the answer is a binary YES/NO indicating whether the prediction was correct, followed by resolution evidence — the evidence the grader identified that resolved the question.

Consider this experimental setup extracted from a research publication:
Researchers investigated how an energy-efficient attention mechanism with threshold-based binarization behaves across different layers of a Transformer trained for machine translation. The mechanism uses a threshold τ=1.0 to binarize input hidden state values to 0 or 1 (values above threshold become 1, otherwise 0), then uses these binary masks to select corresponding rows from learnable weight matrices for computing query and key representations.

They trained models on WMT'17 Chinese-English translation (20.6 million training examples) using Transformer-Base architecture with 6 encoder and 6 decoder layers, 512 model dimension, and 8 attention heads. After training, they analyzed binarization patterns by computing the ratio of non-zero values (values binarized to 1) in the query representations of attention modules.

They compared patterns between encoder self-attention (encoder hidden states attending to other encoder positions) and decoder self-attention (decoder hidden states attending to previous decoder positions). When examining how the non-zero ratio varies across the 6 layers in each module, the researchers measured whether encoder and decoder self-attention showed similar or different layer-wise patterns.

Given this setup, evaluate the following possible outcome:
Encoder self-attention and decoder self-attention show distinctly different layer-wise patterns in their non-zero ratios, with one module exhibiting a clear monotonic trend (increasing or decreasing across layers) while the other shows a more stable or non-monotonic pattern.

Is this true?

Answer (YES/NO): YES